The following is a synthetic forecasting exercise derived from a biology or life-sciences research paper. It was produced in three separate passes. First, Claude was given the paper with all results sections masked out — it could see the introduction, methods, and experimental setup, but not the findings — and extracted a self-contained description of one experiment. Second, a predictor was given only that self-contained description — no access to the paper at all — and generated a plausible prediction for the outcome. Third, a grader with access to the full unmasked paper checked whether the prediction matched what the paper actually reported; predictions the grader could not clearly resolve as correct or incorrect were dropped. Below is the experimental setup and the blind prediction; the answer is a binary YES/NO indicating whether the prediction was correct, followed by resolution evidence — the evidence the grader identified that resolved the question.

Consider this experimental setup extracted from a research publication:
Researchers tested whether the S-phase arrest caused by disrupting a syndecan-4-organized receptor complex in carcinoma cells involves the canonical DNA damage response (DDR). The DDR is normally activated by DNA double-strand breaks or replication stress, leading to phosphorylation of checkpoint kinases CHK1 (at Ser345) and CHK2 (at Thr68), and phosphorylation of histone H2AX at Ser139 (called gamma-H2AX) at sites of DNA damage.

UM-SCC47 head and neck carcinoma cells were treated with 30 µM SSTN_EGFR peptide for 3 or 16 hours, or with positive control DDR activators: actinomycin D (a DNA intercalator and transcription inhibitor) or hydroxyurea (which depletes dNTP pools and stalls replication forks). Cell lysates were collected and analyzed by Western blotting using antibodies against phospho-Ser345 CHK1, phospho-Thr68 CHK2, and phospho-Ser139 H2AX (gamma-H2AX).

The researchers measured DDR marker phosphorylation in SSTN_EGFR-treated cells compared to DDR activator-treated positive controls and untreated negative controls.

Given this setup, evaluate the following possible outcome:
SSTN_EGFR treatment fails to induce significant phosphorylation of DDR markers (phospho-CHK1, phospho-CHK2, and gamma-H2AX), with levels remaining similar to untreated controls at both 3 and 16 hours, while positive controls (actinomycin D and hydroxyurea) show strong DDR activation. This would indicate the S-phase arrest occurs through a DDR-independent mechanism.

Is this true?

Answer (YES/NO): YES